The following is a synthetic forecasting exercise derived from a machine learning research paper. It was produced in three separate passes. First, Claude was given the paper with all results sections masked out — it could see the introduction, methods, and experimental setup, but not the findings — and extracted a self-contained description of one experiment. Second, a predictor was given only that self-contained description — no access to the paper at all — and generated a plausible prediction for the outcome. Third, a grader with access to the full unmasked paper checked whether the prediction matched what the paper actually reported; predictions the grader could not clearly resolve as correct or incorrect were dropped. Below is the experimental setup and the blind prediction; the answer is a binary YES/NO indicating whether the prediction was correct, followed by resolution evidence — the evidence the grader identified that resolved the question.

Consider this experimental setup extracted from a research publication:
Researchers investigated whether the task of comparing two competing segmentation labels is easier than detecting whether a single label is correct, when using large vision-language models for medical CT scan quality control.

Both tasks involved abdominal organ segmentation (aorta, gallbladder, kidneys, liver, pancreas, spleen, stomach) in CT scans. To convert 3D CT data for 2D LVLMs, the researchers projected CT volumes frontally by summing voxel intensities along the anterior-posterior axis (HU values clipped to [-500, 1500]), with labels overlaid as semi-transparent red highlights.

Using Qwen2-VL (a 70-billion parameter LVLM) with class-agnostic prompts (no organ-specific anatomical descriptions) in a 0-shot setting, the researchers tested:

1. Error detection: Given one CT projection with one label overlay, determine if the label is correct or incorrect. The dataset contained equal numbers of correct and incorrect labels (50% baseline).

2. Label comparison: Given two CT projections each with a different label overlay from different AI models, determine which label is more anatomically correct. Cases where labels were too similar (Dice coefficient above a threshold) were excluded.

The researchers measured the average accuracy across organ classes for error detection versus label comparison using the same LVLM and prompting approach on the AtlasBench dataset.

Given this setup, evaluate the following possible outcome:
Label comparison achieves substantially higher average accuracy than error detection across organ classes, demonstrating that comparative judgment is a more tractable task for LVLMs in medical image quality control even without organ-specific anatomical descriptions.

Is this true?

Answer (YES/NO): YES